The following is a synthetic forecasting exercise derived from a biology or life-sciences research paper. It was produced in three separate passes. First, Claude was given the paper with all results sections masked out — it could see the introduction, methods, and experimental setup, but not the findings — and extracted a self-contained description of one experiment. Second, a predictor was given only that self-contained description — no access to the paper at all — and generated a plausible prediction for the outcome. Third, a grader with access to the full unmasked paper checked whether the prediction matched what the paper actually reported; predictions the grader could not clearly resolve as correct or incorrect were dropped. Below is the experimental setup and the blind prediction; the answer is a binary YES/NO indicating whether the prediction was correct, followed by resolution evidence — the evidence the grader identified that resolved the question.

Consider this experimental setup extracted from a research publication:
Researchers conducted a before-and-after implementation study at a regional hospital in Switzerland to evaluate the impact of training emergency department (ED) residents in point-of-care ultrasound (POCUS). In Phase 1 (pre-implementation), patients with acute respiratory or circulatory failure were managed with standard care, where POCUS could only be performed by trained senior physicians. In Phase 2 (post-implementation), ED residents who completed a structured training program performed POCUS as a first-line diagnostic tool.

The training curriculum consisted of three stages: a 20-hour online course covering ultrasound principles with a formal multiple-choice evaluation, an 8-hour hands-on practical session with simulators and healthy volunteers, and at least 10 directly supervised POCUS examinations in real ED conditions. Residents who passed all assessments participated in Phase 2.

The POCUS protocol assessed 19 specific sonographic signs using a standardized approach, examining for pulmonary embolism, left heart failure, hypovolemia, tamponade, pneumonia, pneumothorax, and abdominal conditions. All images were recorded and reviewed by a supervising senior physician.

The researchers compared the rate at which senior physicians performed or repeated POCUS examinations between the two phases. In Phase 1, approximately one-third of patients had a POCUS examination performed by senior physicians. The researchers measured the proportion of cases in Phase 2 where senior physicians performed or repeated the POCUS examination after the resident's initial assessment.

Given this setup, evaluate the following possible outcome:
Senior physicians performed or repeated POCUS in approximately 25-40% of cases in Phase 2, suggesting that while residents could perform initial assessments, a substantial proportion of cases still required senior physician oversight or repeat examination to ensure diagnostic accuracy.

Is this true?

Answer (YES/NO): NO